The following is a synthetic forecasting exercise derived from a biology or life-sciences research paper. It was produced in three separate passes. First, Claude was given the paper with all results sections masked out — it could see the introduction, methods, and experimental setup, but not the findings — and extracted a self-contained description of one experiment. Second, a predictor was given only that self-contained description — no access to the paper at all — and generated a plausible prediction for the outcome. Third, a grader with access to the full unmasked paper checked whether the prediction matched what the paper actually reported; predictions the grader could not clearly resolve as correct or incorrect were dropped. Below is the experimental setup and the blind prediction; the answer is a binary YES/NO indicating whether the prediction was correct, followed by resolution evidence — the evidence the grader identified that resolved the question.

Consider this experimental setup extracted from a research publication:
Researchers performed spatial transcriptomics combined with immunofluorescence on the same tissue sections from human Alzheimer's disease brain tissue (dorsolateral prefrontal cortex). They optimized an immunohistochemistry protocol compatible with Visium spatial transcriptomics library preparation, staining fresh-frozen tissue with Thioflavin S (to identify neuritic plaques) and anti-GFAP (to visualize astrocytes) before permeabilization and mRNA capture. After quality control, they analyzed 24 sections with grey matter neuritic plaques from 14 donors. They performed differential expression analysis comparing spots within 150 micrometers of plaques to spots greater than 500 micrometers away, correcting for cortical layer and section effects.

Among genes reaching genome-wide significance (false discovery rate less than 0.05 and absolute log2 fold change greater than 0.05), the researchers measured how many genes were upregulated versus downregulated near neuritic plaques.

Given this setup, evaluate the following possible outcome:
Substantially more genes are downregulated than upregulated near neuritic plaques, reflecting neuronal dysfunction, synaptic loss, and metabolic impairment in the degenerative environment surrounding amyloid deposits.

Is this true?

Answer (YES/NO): YES